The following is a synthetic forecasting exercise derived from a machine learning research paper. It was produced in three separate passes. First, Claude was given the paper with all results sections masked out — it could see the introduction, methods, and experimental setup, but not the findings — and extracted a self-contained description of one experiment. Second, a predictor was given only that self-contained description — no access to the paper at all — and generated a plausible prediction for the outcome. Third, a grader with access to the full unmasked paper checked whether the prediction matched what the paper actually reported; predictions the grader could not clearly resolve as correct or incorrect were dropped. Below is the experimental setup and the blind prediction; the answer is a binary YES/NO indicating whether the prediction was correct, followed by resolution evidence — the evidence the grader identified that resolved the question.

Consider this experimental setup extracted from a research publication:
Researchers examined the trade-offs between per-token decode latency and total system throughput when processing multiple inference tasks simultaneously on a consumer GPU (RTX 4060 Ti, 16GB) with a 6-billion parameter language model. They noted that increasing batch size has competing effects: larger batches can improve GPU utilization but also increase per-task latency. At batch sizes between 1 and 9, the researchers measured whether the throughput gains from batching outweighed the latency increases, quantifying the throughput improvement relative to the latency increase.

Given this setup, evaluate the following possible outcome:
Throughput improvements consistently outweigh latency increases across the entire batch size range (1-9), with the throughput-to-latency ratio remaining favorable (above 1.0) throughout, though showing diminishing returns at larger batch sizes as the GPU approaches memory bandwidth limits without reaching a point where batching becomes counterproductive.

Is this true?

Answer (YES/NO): NO